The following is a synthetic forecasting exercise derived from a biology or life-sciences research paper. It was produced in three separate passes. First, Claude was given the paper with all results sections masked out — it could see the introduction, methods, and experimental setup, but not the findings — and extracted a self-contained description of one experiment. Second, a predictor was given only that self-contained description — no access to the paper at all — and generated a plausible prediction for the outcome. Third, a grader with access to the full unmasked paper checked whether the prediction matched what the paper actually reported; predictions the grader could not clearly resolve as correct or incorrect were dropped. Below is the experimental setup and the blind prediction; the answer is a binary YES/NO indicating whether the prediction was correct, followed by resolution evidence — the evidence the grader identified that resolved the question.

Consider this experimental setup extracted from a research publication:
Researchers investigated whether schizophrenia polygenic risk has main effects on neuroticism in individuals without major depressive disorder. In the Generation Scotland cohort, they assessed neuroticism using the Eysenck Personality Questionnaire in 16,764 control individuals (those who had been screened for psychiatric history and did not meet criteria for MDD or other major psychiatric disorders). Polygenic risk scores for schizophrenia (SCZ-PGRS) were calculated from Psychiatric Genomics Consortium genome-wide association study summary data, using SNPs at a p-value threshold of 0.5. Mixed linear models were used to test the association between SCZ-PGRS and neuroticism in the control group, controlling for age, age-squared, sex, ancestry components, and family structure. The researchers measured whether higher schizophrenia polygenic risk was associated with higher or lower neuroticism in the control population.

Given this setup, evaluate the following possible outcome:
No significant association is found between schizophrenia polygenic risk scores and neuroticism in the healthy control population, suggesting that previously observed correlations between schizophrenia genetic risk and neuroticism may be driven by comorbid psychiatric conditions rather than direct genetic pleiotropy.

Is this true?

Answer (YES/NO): NO